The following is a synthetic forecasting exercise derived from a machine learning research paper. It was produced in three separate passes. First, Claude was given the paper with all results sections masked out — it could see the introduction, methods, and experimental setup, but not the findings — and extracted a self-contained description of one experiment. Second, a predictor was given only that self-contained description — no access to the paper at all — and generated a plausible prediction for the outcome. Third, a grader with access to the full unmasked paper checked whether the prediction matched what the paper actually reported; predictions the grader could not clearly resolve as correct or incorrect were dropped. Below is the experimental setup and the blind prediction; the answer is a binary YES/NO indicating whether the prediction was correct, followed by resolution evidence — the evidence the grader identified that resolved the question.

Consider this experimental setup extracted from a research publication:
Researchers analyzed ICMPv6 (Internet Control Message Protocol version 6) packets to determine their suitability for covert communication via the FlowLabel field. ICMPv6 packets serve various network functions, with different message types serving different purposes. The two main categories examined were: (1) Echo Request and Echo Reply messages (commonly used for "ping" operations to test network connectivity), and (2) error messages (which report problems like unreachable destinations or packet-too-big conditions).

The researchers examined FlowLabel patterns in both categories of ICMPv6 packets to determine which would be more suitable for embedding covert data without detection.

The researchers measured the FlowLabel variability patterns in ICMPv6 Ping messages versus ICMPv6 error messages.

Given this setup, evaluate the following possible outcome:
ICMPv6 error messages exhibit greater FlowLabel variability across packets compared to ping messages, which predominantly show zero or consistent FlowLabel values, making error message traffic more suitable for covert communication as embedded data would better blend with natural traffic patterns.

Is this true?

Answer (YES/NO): YES